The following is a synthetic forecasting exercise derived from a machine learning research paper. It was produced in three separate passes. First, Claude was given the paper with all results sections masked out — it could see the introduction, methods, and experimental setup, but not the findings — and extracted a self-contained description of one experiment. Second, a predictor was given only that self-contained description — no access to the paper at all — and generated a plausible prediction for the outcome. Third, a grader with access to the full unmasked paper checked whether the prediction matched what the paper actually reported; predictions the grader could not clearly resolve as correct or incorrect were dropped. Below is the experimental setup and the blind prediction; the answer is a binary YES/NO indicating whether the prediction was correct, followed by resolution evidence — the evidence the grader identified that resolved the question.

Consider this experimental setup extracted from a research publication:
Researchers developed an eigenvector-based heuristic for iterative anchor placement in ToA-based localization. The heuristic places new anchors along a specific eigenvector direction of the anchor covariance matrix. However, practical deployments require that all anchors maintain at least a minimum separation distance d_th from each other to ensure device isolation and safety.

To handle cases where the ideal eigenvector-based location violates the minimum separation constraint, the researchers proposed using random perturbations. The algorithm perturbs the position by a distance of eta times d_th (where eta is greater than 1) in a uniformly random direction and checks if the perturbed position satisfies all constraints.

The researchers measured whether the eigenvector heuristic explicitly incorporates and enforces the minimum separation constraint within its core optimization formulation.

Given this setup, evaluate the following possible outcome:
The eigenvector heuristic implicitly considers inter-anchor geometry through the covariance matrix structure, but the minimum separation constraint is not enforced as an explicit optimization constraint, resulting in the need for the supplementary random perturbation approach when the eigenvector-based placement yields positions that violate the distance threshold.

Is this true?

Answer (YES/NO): YES